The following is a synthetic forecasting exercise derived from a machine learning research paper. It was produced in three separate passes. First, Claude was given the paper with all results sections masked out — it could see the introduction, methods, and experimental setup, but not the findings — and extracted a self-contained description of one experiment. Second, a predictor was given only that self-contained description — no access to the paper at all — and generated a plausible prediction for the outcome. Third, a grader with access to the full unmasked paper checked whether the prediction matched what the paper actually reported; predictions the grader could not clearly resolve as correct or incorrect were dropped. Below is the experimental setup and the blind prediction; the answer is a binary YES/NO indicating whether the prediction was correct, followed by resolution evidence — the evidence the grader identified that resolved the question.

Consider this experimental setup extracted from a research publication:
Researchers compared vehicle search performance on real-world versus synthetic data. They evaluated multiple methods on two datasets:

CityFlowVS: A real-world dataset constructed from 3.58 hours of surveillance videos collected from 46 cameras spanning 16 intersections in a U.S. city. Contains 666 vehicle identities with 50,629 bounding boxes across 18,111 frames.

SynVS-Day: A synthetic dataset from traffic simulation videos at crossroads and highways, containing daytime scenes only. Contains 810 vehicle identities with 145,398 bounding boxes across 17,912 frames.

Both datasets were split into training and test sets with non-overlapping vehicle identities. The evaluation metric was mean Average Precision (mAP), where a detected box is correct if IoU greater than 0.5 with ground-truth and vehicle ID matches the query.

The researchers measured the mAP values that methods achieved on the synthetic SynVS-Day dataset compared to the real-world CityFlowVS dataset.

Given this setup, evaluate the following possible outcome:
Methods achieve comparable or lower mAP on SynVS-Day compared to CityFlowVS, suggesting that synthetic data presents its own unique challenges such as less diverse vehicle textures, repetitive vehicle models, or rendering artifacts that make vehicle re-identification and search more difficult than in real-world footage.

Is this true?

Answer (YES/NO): NO